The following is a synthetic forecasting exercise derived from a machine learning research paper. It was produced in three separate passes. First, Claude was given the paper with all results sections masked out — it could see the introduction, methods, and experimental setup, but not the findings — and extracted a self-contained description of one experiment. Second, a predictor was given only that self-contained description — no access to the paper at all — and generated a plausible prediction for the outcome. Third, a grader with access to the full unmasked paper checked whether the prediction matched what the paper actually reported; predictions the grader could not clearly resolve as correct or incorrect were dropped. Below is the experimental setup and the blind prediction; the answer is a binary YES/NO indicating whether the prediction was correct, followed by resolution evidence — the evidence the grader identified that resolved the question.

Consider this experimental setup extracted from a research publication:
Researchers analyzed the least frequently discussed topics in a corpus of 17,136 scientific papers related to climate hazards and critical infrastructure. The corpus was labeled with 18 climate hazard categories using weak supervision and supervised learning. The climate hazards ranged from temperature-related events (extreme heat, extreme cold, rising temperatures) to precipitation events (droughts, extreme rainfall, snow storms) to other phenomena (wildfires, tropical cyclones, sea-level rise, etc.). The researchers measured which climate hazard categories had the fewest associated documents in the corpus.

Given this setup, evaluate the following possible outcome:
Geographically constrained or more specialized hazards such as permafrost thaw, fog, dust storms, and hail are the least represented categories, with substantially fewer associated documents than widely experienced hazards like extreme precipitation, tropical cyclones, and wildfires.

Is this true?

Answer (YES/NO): NO